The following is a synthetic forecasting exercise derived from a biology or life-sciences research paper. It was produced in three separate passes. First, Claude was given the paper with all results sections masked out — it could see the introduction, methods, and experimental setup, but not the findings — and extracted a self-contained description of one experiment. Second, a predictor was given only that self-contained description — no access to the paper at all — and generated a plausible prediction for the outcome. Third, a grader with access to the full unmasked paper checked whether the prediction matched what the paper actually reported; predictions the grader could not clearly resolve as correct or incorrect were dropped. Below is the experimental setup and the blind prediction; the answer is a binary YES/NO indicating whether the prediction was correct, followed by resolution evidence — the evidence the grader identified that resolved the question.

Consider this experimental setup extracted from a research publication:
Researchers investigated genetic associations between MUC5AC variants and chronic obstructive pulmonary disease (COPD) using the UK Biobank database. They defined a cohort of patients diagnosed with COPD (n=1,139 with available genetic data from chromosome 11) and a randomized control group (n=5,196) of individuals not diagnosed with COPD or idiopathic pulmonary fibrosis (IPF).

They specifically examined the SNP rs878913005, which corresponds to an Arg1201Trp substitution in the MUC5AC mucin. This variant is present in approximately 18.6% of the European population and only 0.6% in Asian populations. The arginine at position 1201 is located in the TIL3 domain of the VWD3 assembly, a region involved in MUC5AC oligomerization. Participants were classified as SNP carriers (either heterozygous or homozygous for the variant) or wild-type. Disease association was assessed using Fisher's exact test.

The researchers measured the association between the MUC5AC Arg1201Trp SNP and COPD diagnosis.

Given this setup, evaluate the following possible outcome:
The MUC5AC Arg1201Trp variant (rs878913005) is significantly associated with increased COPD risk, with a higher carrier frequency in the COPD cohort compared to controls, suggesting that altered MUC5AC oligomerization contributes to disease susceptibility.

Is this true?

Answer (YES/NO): YES